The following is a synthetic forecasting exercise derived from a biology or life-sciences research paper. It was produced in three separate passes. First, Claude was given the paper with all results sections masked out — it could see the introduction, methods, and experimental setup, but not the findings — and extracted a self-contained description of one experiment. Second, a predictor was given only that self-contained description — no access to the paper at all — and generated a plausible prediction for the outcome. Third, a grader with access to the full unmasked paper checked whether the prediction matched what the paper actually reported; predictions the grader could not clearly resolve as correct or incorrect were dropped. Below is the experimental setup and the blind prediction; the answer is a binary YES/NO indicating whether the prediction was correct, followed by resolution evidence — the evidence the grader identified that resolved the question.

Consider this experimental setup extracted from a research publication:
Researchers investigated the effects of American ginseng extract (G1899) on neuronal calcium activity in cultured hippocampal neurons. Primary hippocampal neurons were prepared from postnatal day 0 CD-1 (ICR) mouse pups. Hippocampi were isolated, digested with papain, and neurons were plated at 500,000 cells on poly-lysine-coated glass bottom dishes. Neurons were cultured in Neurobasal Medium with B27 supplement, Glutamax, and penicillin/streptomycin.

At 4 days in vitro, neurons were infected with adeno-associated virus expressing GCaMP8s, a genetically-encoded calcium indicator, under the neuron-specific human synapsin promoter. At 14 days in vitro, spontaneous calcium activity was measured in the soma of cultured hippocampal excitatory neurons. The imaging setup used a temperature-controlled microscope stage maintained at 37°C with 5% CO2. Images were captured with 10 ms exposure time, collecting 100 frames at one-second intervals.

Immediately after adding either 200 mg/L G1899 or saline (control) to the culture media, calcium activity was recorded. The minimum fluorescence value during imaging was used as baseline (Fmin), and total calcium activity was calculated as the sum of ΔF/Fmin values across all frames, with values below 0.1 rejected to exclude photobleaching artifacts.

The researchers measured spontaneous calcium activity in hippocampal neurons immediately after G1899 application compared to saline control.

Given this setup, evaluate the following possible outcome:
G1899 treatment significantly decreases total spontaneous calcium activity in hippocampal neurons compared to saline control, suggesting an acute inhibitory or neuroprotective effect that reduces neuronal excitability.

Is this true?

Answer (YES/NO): YES